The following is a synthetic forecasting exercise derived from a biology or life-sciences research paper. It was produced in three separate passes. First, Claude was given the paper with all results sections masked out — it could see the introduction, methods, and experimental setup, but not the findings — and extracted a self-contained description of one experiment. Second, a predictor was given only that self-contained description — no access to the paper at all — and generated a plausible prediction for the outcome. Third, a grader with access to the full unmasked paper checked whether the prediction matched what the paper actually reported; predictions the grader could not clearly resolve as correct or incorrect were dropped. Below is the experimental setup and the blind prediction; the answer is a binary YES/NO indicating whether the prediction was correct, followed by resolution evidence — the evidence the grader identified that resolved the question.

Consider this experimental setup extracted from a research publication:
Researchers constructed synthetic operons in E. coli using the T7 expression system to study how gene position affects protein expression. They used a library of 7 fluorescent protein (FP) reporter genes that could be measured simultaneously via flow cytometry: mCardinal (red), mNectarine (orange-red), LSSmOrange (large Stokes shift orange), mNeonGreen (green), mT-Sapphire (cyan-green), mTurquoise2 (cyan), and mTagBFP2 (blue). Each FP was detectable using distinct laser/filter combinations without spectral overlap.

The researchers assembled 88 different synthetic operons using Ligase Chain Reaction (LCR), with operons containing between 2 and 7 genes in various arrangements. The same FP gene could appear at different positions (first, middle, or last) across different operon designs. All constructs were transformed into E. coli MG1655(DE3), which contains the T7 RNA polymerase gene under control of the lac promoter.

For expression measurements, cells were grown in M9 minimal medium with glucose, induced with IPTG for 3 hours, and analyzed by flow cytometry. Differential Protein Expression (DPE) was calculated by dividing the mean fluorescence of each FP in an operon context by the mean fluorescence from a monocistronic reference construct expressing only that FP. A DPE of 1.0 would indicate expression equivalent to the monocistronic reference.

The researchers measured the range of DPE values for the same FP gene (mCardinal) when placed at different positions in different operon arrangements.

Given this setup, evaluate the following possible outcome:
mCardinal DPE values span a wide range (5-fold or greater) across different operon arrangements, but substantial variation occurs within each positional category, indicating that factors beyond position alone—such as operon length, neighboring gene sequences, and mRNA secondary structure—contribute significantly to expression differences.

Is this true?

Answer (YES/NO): NO